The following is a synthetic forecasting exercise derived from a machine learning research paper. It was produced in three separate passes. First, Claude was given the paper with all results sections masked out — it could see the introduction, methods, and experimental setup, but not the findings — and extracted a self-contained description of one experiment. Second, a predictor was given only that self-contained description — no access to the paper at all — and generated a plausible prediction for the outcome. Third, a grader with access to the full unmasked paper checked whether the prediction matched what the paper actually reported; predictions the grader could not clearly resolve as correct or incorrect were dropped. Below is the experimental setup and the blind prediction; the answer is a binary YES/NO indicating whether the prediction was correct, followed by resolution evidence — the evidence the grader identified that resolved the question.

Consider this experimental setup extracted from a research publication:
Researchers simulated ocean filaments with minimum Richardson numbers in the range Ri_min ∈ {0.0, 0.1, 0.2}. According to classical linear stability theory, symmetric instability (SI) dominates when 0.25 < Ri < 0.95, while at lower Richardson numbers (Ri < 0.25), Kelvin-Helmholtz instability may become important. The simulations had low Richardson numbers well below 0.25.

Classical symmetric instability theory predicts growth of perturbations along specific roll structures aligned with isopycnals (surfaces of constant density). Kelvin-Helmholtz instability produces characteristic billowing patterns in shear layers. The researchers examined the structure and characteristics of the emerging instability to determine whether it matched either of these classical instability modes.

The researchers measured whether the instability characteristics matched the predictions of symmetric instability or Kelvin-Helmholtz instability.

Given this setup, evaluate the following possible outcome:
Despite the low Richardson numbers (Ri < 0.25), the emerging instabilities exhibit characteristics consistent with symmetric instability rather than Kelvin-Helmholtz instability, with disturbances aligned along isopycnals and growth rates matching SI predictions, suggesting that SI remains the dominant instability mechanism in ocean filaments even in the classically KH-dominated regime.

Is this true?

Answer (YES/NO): NO